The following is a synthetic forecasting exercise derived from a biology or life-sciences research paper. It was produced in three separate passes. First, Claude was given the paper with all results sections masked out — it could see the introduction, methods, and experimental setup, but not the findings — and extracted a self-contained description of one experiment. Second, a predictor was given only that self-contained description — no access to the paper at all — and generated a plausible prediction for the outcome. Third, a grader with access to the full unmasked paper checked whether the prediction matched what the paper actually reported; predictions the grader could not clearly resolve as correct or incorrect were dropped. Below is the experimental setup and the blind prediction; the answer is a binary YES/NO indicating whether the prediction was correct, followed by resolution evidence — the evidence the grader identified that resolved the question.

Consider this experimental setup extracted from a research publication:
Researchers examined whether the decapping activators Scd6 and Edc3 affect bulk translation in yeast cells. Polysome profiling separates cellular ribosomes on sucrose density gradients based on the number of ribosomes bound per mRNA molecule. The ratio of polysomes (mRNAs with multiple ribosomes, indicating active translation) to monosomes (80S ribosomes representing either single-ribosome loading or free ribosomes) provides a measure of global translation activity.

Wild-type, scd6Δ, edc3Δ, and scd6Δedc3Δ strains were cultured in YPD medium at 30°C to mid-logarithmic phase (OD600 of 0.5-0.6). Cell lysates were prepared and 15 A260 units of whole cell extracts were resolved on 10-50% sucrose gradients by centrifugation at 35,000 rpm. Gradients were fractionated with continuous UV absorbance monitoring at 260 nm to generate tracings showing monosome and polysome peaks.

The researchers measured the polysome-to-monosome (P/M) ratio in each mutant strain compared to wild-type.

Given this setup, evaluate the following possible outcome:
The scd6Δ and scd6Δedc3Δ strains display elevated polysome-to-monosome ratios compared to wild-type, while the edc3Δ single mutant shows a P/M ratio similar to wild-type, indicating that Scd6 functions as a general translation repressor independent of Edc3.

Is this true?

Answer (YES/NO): NO